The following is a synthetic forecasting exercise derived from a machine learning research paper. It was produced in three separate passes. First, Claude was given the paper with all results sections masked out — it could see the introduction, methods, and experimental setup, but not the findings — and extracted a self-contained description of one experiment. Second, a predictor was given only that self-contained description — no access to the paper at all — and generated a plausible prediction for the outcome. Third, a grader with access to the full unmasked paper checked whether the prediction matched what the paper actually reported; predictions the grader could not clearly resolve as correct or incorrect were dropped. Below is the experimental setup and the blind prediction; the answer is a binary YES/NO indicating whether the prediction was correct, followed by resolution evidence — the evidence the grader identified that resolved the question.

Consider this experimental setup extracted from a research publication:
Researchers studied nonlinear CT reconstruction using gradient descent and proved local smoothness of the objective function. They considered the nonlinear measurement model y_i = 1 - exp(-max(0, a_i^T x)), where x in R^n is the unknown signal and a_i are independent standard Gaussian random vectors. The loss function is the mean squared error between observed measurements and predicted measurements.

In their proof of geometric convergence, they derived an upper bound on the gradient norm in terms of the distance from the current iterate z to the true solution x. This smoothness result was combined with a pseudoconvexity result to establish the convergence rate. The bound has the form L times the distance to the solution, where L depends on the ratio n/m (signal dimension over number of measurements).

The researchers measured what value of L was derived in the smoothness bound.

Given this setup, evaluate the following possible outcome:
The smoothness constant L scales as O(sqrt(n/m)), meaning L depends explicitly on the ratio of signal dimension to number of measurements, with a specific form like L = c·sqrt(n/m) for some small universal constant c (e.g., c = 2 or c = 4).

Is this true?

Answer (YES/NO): NO